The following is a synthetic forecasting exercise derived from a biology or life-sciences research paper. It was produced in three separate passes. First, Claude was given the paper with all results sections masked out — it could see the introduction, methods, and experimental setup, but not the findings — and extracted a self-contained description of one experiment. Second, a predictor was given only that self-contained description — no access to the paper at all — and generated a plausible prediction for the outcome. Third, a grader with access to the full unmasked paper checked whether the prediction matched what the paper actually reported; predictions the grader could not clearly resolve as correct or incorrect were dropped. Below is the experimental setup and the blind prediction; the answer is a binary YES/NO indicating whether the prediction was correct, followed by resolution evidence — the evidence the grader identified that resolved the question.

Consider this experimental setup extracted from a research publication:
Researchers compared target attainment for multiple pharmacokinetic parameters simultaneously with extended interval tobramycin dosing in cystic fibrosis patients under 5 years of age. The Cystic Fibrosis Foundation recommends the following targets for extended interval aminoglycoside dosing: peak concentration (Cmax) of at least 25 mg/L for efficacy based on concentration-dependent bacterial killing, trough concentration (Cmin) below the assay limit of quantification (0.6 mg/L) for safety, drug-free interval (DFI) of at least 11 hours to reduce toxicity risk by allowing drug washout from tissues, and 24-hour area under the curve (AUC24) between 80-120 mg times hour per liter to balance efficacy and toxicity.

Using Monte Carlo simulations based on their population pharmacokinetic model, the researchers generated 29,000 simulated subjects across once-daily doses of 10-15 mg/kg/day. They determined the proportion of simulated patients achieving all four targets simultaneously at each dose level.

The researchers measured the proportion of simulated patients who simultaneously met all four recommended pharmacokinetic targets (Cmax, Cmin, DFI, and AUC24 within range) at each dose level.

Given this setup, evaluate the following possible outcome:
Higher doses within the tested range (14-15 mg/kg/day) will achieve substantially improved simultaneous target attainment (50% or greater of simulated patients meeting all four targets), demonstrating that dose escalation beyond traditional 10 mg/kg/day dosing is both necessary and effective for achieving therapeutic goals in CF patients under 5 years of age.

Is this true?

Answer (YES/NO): NO